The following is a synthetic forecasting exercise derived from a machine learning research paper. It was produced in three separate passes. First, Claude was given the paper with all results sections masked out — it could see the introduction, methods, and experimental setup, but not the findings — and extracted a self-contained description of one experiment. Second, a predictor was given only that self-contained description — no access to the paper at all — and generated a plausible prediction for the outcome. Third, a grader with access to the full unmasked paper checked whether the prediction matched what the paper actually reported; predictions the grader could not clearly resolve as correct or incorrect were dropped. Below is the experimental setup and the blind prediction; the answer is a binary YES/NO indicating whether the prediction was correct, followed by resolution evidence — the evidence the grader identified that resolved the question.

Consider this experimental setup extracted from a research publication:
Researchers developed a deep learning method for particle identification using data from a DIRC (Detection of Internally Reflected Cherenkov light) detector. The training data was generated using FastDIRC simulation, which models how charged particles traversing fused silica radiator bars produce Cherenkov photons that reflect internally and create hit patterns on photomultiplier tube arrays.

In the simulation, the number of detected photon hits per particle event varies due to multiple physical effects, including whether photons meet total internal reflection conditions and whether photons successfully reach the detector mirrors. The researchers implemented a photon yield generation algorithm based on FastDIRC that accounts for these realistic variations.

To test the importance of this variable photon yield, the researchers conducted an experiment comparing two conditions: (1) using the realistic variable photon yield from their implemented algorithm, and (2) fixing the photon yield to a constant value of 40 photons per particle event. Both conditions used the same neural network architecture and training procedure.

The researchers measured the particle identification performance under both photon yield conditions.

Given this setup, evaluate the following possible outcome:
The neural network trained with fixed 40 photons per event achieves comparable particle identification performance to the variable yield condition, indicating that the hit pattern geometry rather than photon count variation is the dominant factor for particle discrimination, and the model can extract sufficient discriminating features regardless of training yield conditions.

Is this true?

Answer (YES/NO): YES